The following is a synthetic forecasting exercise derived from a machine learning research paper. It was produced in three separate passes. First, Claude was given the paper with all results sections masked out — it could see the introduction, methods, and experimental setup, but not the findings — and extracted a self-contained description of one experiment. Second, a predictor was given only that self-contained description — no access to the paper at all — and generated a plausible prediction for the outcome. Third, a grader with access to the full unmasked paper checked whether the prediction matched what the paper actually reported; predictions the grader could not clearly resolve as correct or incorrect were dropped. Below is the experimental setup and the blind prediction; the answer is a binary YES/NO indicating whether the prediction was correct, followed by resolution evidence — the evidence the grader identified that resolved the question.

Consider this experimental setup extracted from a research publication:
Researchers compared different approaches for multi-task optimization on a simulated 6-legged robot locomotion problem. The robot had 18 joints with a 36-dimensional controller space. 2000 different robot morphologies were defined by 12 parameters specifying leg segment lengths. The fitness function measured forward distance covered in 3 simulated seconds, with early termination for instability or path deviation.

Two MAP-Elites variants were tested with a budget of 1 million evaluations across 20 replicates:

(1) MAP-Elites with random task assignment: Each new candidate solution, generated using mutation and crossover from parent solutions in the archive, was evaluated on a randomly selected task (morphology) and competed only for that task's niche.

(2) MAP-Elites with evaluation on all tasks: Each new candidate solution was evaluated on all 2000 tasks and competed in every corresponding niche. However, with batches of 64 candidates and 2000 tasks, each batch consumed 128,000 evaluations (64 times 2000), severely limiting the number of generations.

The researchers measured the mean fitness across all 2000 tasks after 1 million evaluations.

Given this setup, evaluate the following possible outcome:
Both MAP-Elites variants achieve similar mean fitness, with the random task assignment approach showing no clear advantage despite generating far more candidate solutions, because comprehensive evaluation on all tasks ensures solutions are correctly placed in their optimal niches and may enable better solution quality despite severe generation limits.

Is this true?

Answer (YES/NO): NO